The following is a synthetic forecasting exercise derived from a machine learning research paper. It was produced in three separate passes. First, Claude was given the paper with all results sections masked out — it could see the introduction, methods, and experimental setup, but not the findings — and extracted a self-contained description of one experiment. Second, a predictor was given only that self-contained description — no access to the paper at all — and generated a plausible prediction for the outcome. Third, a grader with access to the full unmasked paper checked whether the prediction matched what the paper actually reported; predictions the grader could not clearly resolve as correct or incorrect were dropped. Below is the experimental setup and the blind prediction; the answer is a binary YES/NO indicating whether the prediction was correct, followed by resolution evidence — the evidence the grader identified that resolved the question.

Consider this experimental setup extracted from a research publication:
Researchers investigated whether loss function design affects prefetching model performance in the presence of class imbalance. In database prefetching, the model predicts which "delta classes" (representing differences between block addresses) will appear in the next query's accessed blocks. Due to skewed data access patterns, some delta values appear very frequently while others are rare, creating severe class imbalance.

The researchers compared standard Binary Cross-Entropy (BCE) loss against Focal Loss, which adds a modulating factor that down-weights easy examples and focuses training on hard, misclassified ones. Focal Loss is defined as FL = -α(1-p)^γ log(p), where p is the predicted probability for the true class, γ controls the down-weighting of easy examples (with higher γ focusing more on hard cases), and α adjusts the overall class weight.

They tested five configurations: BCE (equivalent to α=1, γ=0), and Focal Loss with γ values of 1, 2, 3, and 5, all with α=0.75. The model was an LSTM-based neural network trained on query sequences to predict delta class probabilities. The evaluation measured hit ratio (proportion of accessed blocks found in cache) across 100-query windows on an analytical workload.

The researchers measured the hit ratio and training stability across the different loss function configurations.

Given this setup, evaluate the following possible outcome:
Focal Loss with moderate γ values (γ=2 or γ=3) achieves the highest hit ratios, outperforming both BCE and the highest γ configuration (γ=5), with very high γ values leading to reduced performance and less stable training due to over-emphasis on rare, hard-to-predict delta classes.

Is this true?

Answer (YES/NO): NO